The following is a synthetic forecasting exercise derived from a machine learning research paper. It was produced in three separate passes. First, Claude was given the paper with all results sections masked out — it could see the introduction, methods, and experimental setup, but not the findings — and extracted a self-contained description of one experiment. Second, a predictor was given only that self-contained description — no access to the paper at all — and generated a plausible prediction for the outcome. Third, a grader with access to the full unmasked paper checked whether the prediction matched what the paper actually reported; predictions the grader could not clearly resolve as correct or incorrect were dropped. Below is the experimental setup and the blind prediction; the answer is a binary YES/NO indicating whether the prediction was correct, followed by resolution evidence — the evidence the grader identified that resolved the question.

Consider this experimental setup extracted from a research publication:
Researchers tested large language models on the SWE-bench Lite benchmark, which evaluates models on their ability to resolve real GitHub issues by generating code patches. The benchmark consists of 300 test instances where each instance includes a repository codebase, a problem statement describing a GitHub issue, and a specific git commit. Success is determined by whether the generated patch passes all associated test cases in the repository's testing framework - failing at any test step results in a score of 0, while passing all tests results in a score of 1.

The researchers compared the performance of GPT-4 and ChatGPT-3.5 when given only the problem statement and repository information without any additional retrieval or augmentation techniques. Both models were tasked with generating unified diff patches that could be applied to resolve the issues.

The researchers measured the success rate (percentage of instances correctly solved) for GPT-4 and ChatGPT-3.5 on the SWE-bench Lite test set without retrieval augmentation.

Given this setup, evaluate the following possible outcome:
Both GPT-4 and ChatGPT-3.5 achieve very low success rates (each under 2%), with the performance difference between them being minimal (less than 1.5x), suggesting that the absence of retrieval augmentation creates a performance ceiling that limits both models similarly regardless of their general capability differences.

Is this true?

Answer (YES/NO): YES